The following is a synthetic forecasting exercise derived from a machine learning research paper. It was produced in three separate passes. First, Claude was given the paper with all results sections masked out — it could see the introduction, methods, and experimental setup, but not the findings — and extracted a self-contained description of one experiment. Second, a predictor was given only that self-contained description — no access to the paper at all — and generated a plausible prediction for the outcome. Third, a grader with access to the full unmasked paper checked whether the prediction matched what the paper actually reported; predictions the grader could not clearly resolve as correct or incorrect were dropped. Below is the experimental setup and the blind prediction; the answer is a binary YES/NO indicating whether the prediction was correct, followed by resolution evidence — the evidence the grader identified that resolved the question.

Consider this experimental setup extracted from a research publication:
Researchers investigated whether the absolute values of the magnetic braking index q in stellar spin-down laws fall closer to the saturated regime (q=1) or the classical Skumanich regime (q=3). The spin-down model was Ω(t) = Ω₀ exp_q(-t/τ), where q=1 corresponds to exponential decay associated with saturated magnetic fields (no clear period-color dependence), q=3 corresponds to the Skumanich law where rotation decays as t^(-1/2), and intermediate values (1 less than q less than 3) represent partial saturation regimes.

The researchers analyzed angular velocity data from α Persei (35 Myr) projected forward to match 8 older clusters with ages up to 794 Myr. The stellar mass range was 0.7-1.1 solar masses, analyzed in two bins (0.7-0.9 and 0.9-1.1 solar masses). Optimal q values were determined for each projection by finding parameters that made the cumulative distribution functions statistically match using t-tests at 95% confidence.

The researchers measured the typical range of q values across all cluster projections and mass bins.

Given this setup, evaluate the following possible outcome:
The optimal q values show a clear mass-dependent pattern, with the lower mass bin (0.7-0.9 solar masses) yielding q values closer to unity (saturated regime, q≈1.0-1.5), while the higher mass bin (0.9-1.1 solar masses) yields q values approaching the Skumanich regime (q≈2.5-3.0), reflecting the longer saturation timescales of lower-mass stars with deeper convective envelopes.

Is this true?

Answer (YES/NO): NO